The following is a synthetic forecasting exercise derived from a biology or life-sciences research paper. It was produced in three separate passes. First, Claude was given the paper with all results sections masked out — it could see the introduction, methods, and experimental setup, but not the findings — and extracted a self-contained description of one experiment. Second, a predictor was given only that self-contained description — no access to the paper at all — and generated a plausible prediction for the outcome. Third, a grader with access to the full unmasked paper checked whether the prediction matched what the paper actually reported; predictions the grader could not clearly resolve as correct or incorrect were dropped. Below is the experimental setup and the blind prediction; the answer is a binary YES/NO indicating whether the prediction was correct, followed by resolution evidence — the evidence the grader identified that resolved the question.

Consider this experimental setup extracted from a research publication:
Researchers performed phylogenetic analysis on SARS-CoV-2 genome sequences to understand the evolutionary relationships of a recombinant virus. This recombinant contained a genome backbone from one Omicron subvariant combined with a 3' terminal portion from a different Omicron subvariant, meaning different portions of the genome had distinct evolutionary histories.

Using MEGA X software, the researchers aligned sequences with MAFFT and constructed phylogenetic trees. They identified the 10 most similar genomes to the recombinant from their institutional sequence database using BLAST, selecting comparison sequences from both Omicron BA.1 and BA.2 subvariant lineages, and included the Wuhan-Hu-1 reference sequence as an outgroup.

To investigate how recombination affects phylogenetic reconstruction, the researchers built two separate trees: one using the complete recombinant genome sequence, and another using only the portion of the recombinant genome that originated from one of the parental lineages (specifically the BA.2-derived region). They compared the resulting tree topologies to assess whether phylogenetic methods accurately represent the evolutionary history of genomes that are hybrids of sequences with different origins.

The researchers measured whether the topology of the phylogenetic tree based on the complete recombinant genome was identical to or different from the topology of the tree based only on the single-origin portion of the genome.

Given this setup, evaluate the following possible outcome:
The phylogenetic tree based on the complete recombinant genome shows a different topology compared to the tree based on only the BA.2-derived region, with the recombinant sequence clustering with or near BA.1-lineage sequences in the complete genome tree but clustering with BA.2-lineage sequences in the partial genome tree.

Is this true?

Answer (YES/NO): NO